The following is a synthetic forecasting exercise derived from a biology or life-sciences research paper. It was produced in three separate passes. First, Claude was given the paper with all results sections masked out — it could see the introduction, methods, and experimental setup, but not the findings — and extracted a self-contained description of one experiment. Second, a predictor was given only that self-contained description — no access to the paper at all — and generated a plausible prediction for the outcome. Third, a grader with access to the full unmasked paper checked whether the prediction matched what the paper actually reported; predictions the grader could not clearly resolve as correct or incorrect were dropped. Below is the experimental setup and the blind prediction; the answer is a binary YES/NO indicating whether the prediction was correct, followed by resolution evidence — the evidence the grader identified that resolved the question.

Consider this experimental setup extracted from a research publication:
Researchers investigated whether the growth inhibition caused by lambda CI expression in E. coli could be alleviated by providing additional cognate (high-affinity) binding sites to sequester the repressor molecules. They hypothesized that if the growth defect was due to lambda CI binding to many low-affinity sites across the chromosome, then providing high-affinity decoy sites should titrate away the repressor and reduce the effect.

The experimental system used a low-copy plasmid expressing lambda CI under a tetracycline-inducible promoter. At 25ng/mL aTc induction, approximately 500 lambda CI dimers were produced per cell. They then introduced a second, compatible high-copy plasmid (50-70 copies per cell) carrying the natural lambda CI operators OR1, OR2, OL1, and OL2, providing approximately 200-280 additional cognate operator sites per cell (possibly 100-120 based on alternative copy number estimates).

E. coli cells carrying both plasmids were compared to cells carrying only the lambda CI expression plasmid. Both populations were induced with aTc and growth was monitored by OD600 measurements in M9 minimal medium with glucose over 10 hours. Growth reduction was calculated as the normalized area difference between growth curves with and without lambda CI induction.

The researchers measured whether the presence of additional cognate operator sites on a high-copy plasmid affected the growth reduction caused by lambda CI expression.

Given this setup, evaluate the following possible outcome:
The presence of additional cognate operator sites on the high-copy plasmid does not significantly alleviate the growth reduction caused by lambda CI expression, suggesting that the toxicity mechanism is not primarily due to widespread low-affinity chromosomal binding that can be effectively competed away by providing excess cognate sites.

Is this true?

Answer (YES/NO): NO